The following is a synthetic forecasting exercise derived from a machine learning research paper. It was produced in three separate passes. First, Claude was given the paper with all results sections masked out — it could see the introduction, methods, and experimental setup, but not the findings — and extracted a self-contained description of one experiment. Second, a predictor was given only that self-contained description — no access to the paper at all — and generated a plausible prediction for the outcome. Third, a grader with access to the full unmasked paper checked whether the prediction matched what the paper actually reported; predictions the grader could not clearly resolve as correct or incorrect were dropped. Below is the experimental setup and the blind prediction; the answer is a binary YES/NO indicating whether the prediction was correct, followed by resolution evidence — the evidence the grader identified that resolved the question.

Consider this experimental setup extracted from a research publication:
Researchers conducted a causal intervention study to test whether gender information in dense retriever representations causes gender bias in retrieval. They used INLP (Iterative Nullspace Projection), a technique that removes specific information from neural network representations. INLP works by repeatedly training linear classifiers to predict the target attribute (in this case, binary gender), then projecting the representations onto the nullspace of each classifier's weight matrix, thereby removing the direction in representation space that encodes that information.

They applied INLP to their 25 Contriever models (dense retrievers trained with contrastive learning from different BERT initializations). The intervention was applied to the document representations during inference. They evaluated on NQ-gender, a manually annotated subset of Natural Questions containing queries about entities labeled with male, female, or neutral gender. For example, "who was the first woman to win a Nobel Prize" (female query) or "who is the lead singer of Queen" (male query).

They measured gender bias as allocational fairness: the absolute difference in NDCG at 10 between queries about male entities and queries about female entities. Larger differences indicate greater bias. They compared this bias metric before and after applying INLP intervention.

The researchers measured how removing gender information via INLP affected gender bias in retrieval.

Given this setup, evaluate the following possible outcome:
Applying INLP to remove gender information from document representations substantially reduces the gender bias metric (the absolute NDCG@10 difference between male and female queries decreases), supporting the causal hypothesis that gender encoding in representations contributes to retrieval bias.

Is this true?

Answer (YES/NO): NO